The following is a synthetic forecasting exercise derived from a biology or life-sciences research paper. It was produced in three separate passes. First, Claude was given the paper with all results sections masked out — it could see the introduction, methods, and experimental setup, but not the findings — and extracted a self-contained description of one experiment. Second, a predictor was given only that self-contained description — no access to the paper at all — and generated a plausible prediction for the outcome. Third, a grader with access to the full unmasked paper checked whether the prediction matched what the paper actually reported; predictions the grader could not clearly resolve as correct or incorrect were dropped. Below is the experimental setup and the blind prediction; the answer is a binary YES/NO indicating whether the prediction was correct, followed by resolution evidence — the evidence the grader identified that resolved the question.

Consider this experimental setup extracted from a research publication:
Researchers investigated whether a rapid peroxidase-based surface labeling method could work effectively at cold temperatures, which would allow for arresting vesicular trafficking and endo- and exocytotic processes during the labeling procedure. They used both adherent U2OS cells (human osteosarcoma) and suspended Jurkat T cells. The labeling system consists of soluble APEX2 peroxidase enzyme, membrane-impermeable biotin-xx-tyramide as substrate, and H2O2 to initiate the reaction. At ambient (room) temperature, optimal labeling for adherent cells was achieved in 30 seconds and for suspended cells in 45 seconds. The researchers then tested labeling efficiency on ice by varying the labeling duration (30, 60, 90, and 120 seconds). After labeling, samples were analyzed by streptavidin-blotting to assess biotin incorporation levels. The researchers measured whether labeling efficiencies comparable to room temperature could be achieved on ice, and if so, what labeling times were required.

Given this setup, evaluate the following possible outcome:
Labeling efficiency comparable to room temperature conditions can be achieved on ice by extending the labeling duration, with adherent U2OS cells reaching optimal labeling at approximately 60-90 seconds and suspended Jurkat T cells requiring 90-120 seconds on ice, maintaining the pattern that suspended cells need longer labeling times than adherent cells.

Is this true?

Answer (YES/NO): YES